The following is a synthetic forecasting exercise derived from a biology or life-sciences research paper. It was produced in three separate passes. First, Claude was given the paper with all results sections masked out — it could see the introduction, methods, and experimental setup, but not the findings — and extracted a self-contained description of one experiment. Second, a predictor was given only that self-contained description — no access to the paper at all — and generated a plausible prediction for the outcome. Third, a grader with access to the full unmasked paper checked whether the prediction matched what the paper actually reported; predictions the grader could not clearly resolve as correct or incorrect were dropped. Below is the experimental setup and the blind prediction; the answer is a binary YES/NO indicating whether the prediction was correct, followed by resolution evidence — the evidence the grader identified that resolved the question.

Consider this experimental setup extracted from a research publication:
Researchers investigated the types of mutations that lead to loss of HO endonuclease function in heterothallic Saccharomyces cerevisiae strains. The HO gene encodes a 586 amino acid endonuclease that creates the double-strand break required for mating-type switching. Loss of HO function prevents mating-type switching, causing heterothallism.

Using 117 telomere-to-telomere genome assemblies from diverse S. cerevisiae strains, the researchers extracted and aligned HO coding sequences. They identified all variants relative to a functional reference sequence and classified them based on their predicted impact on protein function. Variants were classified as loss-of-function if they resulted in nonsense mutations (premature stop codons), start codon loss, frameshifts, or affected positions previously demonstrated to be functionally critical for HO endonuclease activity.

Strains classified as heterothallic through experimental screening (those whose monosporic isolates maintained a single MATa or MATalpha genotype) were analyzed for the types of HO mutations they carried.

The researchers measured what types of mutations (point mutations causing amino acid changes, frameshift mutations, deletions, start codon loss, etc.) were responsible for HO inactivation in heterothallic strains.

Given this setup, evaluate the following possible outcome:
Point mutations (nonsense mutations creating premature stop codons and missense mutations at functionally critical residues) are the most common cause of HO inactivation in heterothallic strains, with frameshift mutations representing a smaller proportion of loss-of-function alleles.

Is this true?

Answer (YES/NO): YES